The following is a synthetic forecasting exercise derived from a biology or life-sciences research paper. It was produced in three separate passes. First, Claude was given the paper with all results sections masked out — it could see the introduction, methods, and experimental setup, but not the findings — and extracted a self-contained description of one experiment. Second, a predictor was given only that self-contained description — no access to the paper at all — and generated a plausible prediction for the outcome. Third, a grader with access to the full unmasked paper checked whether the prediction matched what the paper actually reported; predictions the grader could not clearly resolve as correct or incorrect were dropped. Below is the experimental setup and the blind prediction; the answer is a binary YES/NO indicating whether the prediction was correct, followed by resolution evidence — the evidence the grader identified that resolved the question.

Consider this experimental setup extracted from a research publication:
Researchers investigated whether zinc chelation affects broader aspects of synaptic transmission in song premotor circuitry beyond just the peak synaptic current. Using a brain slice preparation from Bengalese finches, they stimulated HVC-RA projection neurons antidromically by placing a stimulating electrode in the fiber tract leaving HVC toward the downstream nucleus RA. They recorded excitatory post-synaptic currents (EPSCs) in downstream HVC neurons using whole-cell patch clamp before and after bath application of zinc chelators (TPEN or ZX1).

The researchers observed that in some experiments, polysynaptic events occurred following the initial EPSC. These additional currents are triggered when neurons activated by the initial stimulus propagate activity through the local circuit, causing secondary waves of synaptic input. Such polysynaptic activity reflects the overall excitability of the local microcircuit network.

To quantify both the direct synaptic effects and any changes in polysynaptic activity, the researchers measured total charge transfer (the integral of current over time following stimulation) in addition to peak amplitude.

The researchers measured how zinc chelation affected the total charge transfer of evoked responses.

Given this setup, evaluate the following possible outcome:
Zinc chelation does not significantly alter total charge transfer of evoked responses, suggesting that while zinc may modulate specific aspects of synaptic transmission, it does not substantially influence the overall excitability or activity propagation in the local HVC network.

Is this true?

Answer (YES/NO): NO